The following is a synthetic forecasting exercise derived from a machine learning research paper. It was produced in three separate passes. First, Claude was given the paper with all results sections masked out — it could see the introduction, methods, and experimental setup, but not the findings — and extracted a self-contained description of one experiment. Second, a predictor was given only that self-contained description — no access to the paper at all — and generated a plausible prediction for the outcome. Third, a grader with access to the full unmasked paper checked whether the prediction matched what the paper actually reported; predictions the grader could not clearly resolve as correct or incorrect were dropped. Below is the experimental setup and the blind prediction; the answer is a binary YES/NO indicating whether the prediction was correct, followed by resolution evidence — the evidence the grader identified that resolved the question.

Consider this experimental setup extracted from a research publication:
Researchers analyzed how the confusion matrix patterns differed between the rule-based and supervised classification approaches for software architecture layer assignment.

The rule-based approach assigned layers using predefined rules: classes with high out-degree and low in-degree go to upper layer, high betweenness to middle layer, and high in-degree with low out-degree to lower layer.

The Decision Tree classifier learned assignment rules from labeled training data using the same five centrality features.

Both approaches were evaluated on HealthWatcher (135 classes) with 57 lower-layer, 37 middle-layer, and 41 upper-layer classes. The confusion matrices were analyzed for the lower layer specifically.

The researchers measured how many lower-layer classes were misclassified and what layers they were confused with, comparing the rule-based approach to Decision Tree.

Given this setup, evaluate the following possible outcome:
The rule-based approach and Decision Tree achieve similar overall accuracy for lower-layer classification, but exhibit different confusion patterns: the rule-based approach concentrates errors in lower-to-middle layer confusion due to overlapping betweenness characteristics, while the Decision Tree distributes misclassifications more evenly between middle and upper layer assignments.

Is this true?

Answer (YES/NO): NO